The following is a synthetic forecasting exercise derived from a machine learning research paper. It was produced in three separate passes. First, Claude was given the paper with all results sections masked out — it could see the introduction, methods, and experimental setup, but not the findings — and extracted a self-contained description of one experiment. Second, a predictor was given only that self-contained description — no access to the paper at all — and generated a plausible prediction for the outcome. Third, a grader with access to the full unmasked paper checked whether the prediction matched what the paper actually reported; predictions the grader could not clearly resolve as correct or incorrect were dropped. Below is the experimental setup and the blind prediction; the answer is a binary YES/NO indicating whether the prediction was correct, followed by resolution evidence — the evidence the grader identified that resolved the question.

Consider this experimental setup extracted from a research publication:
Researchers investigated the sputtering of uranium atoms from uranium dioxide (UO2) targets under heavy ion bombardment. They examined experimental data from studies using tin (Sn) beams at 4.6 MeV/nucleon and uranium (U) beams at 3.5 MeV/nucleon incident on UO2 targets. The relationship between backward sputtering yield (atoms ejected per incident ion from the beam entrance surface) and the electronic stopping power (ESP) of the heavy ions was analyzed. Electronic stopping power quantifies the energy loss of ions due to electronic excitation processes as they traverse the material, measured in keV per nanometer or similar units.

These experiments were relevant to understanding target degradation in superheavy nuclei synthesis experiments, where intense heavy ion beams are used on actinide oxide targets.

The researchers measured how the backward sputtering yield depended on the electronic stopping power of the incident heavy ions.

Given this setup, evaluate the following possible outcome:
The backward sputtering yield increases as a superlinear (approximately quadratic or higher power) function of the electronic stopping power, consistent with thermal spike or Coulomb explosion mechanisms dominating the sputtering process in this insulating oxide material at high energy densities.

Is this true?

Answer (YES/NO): YES